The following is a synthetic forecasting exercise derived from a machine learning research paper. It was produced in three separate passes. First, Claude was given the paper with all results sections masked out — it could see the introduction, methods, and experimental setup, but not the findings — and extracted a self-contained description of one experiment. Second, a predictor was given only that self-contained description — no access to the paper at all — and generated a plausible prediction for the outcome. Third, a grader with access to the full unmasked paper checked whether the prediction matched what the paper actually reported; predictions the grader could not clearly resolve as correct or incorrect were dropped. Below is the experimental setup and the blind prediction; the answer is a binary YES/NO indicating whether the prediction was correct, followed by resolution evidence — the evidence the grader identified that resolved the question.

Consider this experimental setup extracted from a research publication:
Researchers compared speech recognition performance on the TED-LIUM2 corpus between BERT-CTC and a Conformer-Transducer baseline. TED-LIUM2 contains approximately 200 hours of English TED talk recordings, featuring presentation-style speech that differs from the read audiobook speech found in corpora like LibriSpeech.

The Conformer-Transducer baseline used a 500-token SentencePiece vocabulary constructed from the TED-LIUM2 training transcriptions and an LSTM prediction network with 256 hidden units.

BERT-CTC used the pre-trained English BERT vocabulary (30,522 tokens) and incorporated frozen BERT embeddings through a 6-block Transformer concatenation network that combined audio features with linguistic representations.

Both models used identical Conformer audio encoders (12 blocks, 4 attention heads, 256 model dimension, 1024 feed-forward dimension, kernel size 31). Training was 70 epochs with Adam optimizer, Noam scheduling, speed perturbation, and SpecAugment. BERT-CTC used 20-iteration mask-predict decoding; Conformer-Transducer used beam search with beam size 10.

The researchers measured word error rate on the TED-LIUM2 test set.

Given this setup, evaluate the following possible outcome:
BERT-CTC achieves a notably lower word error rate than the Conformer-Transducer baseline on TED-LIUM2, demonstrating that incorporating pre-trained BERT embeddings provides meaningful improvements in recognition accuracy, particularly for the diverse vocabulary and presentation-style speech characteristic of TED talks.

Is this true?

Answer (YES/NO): NO